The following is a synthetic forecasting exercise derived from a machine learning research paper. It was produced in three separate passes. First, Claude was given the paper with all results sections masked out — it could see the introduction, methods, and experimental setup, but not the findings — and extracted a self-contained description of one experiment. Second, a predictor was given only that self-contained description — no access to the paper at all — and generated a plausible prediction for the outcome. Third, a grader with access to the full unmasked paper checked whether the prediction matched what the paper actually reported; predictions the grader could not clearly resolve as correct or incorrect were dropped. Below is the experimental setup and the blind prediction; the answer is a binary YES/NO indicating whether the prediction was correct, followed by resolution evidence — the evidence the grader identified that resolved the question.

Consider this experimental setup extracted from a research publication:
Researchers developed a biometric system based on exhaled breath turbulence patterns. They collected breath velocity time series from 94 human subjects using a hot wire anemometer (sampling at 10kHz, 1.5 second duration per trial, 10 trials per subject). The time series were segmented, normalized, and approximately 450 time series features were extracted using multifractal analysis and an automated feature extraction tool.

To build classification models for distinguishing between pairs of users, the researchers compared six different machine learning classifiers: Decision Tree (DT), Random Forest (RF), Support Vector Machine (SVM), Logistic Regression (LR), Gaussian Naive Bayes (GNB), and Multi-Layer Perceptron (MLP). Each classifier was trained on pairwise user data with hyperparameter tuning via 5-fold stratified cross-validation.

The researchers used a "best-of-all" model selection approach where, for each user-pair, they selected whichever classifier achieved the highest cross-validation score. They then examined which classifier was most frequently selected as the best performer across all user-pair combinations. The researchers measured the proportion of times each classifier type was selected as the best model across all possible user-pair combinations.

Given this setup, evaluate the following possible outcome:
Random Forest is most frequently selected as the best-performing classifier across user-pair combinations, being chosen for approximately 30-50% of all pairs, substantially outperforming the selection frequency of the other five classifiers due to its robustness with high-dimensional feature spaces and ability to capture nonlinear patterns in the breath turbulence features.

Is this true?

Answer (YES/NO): NO